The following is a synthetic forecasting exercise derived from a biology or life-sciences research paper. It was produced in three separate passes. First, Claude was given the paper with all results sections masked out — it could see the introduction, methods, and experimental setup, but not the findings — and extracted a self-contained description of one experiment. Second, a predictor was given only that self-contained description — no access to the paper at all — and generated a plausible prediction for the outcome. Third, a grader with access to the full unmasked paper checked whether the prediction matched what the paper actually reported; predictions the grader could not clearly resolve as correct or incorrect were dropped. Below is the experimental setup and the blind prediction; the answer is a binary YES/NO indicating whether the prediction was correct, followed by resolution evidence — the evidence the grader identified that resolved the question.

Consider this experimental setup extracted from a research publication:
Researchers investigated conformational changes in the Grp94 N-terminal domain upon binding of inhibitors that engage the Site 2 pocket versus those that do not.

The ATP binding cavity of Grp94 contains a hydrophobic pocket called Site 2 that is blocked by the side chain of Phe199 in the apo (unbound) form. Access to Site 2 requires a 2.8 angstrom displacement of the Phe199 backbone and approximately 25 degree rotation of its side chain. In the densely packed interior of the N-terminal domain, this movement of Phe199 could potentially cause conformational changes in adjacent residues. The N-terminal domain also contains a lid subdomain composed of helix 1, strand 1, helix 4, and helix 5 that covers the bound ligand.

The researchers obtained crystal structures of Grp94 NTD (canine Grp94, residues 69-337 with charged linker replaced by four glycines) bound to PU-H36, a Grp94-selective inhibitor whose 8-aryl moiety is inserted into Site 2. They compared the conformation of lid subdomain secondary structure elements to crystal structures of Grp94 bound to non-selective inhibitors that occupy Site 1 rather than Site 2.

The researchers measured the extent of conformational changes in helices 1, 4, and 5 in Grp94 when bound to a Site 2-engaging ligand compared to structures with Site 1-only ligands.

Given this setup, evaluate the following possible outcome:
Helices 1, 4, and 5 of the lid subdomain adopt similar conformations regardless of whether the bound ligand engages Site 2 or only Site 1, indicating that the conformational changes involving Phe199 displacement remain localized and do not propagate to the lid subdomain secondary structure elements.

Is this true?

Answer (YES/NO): NO